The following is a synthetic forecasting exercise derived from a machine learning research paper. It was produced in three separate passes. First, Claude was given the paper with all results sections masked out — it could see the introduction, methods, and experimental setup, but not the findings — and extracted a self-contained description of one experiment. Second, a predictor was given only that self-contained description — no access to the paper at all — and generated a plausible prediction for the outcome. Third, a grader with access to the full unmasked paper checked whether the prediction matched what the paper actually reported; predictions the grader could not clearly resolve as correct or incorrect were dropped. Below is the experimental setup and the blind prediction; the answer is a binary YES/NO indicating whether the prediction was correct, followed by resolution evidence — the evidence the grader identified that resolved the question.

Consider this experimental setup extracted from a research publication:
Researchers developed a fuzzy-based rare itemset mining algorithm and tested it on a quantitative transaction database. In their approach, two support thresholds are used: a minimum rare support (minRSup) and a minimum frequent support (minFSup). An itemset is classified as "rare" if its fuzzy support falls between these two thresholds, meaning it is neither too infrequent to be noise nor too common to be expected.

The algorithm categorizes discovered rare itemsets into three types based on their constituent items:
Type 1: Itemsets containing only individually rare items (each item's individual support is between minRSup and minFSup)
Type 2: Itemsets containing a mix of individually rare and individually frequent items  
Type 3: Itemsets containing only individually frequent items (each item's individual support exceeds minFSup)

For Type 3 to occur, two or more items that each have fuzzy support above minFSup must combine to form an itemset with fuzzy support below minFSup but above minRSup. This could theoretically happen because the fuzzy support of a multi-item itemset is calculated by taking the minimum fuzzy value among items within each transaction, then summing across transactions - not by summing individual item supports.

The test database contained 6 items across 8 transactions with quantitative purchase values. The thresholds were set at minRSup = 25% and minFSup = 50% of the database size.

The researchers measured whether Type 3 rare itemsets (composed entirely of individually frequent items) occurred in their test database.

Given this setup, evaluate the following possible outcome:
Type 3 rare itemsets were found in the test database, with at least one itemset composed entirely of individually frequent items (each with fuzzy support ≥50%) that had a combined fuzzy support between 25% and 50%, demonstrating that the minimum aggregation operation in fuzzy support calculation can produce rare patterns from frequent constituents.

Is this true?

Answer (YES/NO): YES